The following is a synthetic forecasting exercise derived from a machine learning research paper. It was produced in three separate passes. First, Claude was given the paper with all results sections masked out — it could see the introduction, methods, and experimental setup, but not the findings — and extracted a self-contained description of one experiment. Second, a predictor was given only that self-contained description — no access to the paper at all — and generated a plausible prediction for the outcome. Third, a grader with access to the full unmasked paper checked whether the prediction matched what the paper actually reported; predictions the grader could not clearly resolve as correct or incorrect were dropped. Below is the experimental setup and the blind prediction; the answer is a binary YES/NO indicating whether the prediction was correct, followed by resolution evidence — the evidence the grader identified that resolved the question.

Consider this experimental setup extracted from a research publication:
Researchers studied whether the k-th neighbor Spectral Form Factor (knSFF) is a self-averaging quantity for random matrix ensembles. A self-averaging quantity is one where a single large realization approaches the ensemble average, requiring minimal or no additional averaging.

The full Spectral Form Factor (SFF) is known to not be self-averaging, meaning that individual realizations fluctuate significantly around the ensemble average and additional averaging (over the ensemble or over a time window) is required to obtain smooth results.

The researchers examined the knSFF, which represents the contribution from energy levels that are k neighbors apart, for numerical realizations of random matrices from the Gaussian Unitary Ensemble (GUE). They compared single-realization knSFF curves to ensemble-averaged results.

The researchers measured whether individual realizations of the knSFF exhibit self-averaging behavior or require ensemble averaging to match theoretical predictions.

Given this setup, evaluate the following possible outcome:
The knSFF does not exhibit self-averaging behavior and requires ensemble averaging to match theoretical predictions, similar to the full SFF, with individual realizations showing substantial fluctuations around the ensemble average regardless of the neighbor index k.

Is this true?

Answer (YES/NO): YES